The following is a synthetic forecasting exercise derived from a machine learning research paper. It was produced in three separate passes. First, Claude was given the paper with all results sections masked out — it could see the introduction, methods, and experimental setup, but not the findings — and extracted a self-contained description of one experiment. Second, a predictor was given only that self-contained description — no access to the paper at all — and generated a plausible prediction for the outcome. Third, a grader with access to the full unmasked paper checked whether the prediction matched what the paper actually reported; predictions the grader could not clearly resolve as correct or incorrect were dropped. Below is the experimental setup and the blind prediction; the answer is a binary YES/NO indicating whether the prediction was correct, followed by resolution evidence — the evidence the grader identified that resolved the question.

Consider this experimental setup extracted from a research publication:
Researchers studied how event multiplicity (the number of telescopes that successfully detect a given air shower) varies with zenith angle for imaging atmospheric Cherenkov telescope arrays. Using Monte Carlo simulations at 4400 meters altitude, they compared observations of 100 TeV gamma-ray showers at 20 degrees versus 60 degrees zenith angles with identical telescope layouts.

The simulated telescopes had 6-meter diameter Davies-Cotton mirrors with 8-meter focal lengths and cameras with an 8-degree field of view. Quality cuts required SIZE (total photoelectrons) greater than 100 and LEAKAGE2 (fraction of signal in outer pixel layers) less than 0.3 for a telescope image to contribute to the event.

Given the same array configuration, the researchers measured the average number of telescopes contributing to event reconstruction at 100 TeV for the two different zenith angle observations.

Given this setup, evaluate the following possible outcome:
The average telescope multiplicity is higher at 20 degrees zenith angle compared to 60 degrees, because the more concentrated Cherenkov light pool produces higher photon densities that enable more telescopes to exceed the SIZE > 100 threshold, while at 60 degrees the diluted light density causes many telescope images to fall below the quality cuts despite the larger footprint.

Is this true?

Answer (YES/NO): NO